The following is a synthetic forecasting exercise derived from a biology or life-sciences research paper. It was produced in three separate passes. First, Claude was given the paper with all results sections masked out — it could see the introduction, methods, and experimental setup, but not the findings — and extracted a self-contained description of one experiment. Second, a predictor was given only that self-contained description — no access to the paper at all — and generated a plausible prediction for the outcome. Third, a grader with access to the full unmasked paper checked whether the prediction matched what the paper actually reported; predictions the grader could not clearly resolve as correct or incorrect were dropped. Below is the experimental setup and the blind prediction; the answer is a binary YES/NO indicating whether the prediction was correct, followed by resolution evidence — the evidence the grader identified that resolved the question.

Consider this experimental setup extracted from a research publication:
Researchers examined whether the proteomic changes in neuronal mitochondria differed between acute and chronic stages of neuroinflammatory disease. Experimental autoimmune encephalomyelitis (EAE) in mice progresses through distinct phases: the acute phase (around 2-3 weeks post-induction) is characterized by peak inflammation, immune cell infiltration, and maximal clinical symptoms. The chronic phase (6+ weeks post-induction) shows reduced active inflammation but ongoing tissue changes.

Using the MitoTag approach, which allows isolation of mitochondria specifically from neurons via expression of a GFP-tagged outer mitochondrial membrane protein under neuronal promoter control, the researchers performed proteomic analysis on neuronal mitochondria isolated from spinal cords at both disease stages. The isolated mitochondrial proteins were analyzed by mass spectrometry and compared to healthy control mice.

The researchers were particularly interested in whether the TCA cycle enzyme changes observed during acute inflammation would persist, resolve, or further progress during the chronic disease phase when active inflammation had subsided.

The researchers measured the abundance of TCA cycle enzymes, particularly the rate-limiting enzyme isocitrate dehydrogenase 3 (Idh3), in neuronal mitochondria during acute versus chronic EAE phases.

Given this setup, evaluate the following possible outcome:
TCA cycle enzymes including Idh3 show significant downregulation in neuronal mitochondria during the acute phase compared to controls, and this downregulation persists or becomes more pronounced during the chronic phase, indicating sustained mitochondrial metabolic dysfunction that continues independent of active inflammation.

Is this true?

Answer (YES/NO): YES